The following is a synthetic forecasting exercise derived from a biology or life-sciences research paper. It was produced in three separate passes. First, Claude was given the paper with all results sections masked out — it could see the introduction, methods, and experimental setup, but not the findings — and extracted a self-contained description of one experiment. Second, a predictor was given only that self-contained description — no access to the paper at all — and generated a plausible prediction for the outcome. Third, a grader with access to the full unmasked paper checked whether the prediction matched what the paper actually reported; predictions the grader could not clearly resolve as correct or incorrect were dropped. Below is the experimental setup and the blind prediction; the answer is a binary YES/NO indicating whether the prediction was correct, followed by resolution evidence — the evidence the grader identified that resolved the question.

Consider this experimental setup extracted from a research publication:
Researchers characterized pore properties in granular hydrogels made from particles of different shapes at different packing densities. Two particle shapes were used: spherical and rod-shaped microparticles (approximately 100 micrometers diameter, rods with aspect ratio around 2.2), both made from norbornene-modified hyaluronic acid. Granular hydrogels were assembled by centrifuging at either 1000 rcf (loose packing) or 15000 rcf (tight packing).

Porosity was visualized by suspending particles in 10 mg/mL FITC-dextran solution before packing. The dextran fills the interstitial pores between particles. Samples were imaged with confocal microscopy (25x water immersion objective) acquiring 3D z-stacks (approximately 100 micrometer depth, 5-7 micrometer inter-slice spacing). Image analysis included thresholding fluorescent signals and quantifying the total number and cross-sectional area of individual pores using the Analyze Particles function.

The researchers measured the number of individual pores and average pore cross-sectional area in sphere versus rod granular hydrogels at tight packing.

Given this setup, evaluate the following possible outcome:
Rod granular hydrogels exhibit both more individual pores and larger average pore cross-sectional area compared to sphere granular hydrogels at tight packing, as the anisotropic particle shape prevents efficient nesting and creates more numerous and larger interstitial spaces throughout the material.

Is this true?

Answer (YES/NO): NO